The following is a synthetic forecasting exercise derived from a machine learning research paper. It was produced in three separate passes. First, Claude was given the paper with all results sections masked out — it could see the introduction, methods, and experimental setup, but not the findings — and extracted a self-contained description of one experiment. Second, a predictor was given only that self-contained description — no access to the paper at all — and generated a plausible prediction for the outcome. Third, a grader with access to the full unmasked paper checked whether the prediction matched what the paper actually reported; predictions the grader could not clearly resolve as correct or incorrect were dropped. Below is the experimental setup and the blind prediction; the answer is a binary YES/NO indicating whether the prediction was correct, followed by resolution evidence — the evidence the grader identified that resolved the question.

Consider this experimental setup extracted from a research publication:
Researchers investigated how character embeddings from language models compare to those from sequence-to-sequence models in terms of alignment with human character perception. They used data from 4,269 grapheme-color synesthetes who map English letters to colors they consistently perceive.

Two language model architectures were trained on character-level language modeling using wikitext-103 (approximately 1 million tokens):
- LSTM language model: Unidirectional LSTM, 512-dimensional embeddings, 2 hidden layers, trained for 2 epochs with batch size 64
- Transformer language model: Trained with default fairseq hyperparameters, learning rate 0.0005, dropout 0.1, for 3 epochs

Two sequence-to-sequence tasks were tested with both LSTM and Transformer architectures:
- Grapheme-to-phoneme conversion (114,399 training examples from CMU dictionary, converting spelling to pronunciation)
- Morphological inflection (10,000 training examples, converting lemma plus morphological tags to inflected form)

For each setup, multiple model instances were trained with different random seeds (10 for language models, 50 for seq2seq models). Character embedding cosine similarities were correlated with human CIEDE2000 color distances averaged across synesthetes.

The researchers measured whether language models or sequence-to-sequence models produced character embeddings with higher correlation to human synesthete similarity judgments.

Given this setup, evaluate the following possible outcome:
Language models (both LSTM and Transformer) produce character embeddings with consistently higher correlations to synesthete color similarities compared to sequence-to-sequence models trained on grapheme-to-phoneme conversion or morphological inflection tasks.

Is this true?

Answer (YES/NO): NO